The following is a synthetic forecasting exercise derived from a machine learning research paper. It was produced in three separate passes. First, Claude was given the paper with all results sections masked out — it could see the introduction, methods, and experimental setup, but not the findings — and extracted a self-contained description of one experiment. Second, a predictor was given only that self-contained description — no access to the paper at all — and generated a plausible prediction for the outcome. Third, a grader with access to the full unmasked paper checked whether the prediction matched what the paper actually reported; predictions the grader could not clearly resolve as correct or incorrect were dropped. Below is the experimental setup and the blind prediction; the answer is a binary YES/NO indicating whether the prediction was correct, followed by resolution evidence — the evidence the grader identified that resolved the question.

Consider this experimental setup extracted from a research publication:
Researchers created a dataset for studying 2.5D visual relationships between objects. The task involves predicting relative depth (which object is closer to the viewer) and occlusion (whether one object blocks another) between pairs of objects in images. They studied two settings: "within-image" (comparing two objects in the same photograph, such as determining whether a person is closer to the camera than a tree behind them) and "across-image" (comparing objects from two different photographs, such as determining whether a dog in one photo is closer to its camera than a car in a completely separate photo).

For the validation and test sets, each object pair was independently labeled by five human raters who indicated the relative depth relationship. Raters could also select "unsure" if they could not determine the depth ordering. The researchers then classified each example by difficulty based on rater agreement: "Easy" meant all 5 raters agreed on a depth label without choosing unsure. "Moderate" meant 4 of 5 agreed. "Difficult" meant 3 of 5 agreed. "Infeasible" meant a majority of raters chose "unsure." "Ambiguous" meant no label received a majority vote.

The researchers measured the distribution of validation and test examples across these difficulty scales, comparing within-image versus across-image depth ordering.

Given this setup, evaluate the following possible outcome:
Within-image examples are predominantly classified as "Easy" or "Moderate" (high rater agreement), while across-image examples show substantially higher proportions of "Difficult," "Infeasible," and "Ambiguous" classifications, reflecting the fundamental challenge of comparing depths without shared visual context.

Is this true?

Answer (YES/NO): NO